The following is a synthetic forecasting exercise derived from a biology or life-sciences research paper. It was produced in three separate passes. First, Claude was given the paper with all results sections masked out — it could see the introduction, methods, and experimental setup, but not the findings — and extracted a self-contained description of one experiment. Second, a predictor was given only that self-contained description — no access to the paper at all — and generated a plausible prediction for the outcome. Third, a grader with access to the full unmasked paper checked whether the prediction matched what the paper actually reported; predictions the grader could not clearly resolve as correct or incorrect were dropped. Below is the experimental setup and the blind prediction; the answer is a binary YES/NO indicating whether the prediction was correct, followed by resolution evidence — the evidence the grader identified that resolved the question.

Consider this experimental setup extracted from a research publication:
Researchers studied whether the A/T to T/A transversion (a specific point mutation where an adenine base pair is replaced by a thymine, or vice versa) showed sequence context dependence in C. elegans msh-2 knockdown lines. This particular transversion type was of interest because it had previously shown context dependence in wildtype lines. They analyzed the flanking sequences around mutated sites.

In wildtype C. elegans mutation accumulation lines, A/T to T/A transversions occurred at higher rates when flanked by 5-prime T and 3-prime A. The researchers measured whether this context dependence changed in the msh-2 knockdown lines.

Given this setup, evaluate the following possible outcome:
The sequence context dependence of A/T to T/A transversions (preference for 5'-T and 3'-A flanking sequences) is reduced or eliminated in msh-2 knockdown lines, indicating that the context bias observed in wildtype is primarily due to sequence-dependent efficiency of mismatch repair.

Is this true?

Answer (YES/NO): YES